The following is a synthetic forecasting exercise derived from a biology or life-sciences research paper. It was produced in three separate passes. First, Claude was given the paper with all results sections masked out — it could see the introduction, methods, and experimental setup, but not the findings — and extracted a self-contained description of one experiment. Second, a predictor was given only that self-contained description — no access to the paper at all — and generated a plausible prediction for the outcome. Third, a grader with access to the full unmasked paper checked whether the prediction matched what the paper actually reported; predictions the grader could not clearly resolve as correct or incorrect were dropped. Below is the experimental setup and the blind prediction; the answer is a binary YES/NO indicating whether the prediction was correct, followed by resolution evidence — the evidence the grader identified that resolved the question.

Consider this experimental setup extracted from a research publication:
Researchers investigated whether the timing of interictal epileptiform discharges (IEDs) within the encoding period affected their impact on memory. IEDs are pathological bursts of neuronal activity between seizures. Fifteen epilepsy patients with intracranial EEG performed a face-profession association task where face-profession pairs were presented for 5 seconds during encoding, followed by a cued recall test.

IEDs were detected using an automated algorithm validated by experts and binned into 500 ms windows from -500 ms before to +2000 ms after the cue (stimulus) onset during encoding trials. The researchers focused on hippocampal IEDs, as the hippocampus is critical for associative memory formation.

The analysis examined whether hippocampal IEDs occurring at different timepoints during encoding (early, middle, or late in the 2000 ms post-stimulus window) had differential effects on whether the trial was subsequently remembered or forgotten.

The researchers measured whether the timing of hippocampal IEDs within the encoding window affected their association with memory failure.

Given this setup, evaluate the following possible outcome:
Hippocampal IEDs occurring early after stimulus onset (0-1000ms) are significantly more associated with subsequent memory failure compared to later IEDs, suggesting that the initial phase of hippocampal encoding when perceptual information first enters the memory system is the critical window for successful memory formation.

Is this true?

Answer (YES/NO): NO